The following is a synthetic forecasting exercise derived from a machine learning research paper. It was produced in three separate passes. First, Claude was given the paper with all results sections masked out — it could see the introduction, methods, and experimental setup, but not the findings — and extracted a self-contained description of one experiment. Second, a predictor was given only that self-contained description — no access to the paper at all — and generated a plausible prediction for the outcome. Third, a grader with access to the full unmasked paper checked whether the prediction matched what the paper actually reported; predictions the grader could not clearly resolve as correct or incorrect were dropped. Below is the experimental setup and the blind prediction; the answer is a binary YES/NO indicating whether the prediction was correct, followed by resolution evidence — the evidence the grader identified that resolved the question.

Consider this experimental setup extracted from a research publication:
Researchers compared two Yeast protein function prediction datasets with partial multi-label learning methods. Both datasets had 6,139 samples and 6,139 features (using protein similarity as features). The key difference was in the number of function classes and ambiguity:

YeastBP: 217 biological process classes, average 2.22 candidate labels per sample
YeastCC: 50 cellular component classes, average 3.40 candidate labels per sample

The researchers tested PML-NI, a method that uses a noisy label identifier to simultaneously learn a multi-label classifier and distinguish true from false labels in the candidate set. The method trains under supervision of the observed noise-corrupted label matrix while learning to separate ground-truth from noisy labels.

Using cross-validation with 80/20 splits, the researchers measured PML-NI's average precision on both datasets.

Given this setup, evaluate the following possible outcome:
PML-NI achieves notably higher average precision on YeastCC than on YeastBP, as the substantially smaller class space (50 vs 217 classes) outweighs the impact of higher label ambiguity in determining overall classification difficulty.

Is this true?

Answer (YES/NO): YES